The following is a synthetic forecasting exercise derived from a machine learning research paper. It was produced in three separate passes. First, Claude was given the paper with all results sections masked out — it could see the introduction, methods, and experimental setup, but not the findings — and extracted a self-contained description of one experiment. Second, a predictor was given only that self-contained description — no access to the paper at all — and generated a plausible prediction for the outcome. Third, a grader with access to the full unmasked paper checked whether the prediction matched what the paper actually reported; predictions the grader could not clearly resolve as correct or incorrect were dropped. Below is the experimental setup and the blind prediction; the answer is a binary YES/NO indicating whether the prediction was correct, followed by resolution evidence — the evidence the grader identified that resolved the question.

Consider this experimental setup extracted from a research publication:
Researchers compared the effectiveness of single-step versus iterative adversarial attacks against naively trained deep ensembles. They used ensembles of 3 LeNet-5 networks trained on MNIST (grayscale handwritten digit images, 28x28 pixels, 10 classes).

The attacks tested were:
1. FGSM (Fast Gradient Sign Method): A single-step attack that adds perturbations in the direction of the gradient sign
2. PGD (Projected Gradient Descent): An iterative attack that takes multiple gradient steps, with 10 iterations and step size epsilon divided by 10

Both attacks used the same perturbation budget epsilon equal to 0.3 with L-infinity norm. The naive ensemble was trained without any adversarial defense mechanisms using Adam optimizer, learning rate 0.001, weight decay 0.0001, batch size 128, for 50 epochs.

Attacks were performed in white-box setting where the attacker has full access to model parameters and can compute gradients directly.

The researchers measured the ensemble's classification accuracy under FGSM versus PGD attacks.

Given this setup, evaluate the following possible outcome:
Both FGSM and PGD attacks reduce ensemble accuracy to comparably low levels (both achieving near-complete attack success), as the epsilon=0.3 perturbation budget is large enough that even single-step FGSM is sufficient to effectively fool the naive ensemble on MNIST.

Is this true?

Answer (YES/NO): NO